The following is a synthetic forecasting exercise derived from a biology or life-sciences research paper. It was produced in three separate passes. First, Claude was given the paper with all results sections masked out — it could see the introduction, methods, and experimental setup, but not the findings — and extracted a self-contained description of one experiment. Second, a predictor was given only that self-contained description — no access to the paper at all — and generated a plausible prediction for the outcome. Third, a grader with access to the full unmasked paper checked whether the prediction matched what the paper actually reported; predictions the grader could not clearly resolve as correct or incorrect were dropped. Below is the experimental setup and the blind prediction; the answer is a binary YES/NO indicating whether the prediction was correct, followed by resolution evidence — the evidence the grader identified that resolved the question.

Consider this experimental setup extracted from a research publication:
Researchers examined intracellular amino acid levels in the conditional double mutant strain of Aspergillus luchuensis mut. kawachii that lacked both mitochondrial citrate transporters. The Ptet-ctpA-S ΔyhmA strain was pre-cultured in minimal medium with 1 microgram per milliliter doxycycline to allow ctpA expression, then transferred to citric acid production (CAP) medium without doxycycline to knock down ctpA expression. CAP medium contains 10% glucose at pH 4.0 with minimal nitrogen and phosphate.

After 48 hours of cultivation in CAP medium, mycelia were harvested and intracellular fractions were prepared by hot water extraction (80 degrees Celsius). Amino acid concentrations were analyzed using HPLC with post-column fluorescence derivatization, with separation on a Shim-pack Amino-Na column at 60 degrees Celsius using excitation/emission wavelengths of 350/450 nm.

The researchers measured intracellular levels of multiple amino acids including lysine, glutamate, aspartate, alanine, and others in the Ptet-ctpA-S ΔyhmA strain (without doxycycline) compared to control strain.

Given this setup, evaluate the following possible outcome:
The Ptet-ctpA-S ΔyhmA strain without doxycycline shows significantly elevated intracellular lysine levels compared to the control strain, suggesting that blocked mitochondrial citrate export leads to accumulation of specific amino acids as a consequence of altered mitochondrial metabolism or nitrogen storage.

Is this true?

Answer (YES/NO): NO